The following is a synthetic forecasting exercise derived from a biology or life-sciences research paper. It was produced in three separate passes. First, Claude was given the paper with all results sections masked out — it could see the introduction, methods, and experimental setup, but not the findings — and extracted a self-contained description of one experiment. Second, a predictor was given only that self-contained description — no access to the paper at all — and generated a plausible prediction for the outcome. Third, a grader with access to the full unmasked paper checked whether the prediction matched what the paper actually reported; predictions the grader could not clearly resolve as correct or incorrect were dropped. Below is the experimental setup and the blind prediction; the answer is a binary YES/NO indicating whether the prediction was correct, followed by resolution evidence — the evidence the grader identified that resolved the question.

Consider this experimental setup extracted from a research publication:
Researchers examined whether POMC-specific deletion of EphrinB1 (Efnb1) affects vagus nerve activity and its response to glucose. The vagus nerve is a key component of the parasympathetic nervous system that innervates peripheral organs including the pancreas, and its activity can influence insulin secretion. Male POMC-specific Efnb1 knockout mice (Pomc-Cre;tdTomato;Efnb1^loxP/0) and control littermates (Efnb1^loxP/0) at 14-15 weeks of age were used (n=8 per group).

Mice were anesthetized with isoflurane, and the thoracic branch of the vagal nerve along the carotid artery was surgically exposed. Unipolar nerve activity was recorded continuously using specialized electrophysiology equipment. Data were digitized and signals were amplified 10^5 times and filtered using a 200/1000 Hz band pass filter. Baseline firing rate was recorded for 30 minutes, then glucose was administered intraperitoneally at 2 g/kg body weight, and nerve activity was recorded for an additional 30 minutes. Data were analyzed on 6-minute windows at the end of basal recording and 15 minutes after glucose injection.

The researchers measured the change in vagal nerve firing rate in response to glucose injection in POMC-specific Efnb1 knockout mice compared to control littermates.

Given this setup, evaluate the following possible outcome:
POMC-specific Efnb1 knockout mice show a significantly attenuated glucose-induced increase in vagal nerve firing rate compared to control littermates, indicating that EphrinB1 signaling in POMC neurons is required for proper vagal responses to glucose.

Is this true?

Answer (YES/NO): YES